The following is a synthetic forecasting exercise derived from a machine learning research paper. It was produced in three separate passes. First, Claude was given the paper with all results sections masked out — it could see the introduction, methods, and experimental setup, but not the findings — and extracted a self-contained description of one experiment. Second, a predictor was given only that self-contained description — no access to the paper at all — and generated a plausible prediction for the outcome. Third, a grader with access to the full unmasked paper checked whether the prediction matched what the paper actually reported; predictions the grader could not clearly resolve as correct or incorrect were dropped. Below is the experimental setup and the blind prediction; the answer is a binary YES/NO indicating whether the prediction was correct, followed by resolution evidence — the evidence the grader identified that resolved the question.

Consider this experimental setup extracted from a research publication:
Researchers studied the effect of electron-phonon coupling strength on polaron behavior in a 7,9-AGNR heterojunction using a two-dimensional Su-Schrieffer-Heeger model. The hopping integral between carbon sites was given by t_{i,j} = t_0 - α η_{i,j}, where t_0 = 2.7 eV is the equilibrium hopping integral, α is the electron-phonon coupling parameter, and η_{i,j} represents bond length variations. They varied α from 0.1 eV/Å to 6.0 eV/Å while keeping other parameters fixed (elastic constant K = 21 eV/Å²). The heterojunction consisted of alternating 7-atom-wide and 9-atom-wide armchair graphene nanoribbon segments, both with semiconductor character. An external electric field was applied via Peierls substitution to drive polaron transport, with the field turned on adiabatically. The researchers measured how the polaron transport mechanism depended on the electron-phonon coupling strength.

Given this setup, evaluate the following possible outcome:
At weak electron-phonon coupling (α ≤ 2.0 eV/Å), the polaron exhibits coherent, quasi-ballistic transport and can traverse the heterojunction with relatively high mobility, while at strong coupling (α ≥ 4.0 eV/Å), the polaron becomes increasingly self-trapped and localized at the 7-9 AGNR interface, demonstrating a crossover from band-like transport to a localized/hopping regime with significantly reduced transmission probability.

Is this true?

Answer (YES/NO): NO